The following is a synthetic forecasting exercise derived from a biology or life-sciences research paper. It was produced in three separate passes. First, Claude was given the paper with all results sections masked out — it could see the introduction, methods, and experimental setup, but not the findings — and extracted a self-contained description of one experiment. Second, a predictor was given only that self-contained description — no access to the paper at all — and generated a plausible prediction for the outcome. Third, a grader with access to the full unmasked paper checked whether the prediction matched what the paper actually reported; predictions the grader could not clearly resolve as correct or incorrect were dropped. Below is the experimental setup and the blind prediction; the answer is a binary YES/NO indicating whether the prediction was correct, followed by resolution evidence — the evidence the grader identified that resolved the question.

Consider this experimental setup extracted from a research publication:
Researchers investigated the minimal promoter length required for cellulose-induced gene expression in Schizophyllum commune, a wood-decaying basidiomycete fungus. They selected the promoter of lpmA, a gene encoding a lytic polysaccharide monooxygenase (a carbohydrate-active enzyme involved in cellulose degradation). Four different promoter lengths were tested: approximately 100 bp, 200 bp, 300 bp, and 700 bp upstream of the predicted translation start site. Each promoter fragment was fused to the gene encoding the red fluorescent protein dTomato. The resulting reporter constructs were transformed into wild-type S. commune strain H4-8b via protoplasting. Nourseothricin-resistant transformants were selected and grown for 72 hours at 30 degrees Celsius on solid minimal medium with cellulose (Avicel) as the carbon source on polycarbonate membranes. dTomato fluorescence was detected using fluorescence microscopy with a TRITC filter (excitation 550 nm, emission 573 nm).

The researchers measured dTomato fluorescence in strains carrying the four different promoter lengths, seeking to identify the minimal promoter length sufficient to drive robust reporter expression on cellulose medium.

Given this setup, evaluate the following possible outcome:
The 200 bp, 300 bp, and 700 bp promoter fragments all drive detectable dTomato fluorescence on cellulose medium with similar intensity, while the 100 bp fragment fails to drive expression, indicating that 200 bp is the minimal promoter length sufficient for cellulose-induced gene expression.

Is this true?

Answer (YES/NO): NO